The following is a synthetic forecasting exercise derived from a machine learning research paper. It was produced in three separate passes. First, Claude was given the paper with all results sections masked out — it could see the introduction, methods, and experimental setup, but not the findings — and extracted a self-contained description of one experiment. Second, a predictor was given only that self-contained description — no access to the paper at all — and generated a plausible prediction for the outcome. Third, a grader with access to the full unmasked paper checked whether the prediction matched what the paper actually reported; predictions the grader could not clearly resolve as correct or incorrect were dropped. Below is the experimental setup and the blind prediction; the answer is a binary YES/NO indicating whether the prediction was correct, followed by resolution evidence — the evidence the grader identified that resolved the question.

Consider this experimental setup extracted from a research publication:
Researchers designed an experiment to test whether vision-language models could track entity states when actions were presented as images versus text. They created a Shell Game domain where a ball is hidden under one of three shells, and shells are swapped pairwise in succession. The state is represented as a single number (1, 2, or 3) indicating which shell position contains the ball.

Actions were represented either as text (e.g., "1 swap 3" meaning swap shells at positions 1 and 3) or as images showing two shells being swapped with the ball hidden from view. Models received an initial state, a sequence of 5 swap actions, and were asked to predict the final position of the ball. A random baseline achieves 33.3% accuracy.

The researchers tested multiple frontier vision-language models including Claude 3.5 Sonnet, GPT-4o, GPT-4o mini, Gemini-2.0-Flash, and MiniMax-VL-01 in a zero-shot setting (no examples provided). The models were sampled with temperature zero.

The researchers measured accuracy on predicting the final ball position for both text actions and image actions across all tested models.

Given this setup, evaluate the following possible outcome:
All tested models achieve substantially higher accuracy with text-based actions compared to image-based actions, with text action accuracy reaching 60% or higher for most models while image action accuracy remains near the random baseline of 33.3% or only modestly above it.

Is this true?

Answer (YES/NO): NO